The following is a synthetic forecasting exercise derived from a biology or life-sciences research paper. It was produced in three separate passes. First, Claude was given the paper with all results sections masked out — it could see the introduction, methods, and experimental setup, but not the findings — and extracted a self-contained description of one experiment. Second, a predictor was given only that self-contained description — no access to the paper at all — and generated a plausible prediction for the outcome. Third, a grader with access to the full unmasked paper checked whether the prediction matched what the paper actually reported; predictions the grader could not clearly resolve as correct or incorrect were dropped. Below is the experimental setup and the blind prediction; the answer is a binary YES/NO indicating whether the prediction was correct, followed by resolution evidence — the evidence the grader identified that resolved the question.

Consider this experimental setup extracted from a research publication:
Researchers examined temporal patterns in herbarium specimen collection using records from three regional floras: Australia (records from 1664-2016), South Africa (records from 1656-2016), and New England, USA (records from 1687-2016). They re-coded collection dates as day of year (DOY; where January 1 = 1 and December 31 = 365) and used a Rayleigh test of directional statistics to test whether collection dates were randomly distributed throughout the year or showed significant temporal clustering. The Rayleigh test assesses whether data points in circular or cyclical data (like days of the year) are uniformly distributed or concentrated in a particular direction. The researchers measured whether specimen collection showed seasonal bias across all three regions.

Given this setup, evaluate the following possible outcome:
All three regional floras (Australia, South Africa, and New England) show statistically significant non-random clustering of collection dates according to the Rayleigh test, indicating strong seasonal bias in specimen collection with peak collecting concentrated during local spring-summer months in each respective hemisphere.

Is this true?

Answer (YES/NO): YES